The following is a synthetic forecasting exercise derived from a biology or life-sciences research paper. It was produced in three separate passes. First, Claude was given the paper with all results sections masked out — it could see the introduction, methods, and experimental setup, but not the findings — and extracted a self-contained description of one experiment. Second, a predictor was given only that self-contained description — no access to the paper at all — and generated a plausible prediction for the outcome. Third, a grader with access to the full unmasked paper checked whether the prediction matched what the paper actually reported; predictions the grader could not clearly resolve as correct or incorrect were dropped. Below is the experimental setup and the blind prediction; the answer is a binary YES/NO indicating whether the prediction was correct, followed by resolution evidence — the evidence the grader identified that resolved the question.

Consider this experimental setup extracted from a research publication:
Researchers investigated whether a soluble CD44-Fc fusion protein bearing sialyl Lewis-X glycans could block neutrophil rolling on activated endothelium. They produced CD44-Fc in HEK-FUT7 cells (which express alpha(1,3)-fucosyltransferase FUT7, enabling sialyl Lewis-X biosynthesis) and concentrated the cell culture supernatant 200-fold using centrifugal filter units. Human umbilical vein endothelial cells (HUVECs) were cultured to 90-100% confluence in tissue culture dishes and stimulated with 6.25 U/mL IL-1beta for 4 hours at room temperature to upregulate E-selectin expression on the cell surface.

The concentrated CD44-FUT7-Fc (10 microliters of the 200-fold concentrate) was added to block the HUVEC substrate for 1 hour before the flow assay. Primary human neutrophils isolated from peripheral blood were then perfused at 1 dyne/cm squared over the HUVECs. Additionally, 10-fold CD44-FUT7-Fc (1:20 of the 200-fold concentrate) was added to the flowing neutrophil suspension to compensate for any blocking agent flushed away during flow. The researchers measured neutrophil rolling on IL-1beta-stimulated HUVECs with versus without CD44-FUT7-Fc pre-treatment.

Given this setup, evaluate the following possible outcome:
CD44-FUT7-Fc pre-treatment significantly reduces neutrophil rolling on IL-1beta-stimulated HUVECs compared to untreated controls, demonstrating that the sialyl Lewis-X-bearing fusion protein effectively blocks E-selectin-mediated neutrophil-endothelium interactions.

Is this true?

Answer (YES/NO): YES